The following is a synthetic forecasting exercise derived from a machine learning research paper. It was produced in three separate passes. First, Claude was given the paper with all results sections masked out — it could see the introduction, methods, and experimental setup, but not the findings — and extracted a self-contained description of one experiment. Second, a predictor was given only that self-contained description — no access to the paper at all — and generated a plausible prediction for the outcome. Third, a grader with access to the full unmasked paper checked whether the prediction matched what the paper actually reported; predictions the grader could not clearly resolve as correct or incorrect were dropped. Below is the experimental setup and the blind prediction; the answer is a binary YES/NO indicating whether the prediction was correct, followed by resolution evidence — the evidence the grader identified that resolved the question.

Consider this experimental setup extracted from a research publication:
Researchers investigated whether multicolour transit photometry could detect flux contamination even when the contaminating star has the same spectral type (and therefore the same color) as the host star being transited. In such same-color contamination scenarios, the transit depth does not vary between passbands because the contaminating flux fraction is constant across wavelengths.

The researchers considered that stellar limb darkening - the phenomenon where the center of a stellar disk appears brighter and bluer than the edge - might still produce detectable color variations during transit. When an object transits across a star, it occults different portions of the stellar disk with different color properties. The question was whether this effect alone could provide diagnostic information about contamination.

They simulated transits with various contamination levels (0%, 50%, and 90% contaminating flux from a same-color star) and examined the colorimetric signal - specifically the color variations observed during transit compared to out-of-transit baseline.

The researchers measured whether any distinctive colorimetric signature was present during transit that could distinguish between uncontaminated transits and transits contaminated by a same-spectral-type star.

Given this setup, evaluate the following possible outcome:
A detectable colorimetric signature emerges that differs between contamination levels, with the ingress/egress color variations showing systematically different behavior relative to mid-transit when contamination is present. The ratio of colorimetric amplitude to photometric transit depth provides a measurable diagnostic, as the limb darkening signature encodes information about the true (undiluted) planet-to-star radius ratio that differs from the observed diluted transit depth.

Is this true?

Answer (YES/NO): YES